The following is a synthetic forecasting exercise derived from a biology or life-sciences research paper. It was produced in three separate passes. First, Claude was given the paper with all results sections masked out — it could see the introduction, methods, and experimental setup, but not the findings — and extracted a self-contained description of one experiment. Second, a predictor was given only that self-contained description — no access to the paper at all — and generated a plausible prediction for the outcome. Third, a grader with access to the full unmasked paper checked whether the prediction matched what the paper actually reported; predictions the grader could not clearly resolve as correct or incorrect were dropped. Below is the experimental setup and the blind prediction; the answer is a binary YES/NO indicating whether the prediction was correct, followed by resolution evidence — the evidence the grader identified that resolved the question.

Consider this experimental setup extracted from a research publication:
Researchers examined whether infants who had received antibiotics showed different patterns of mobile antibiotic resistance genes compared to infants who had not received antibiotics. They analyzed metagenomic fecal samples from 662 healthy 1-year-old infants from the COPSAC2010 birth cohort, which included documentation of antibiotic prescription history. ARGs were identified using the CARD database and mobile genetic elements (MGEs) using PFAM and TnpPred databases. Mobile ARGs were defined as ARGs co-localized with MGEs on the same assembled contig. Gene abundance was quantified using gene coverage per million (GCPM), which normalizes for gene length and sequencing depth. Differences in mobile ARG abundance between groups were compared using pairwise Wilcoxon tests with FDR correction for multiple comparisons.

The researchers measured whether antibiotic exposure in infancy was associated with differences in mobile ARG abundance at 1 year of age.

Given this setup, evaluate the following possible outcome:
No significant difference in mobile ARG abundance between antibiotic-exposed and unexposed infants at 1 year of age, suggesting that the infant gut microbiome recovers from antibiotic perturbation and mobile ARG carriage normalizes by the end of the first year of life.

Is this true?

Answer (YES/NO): NO